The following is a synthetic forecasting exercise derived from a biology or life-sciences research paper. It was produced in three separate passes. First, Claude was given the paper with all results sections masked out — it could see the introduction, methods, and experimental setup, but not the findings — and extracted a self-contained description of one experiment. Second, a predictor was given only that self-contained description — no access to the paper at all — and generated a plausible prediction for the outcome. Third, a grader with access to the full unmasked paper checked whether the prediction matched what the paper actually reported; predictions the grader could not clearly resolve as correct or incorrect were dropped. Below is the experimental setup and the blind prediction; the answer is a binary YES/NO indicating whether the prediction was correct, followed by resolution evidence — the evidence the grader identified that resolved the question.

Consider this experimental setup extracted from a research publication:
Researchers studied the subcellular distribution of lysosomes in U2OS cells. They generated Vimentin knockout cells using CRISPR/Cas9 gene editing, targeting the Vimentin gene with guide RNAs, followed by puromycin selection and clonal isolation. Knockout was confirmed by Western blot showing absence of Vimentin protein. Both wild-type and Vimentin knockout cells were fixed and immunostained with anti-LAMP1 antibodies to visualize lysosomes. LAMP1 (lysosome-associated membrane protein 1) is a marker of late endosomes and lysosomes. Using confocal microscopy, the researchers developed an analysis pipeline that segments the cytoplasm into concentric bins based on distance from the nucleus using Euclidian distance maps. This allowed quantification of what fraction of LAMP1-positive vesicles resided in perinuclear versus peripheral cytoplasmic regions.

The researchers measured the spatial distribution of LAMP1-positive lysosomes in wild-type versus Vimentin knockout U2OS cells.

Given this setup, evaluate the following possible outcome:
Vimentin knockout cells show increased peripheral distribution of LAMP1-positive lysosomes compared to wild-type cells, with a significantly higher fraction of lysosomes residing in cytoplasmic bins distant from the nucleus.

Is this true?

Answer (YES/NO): YES